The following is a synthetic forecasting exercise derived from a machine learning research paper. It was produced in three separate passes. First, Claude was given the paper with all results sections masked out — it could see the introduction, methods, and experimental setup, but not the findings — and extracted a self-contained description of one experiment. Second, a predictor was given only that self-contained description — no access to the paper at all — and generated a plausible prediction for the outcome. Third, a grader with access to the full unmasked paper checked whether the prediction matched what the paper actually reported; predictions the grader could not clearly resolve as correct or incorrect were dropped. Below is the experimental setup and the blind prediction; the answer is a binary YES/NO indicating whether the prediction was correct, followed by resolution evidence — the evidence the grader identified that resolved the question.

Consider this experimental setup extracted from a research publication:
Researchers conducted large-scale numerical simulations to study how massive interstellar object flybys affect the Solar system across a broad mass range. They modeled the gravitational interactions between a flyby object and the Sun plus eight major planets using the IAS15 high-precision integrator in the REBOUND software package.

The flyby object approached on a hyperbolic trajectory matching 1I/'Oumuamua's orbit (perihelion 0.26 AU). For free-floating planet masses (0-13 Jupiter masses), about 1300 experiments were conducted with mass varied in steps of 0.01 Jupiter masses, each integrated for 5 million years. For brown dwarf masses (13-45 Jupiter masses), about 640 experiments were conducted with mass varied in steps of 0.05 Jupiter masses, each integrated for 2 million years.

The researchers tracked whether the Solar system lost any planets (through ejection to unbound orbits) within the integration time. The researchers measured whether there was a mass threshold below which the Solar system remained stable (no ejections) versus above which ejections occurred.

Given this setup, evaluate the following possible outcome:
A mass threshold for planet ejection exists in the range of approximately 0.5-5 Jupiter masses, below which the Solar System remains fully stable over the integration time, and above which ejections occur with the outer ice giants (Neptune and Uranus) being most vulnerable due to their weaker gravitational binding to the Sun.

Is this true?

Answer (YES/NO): NO